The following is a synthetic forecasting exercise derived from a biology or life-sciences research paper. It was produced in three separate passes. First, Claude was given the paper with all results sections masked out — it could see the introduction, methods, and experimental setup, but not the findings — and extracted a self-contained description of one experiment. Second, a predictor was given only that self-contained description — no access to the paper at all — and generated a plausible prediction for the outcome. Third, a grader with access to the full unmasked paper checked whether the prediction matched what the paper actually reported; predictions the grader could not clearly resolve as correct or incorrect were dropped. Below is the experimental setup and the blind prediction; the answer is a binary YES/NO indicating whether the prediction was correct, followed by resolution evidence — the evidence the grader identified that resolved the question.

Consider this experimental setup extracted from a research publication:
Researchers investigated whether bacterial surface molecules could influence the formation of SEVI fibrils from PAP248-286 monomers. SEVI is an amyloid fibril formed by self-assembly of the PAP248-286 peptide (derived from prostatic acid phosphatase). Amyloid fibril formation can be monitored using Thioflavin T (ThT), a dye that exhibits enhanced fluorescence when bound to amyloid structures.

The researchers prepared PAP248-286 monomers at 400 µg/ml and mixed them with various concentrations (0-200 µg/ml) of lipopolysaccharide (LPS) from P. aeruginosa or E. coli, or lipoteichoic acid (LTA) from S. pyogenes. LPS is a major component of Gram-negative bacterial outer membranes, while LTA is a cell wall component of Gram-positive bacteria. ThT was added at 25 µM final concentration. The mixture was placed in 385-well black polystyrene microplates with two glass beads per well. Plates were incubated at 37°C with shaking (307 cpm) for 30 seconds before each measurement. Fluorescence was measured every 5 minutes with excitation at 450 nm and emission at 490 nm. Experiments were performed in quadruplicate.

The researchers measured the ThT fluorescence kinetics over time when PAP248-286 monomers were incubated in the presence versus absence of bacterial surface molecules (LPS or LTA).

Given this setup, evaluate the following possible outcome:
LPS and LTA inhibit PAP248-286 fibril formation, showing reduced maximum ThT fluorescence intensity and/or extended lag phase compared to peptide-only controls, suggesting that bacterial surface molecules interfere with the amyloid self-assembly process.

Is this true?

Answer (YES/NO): NO